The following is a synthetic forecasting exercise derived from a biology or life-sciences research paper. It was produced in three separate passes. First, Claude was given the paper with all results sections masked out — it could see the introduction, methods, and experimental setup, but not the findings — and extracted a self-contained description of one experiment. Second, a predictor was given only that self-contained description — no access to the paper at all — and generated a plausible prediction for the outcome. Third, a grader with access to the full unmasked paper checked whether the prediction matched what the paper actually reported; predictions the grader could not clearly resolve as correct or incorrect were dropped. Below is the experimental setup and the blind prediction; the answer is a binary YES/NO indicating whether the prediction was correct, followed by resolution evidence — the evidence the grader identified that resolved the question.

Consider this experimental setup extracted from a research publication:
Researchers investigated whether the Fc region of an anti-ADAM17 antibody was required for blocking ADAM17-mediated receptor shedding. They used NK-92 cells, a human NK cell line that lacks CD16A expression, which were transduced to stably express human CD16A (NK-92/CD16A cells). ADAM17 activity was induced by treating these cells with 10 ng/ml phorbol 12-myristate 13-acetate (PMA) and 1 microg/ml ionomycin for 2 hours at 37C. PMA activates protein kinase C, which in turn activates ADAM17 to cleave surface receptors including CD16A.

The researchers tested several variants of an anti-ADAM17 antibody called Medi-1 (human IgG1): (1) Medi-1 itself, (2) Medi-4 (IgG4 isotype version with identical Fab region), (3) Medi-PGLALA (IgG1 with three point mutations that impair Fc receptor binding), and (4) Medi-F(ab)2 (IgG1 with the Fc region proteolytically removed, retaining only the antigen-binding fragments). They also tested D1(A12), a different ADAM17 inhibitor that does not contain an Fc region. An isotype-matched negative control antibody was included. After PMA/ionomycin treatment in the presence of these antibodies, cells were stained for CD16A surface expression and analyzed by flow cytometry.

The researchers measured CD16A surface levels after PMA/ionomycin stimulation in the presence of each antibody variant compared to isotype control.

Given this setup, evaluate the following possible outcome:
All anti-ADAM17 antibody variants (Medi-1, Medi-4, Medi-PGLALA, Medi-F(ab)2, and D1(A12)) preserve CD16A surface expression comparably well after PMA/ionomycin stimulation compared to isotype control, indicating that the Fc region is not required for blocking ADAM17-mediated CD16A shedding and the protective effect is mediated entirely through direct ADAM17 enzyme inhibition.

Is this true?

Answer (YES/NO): YES